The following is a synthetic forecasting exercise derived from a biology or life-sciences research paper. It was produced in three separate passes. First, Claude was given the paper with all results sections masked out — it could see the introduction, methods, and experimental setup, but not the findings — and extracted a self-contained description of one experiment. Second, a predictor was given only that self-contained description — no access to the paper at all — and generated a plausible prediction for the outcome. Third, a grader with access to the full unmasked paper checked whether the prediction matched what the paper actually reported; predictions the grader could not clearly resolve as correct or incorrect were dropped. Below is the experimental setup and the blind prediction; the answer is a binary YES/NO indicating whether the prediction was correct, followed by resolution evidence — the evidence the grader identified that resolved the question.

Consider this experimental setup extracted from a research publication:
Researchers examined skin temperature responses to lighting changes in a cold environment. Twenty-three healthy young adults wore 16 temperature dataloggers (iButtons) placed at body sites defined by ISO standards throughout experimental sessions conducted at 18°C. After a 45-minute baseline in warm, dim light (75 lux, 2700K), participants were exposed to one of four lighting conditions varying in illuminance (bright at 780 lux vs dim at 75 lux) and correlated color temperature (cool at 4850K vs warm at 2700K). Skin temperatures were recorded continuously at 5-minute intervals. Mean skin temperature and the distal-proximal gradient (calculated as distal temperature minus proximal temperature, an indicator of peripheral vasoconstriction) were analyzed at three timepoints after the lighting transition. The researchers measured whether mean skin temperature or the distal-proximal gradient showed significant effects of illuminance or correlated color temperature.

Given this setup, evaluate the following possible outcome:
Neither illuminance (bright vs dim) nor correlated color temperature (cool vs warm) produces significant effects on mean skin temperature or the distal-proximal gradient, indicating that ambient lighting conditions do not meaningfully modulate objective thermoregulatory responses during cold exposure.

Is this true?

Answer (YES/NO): YES